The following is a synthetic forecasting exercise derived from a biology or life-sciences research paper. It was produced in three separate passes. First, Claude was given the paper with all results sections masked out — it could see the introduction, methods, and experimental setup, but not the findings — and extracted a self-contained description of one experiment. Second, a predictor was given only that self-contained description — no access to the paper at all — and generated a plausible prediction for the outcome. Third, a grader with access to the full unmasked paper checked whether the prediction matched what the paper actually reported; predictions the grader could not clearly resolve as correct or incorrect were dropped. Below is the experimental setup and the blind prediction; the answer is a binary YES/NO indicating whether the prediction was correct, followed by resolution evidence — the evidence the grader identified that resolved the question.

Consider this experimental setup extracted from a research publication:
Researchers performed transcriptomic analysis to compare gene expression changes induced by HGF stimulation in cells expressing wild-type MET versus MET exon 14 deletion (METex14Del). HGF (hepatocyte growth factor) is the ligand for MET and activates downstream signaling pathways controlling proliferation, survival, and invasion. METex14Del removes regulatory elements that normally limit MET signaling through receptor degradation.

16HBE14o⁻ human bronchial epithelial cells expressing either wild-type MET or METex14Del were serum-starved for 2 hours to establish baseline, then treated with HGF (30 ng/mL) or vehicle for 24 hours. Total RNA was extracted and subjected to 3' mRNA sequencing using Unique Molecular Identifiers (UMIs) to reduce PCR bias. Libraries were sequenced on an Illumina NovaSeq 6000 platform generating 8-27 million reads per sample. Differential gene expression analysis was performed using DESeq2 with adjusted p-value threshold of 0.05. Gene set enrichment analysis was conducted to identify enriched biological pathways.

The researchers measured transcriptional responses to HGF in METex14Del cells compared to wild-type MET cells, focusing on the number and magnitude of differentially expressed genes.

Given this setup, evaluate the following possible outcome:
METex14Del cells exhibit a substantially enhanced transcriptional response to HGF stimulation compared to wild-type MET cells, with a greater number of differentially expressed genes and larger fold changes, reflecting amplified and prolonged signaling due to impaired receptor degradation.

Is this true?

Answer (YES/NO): YES